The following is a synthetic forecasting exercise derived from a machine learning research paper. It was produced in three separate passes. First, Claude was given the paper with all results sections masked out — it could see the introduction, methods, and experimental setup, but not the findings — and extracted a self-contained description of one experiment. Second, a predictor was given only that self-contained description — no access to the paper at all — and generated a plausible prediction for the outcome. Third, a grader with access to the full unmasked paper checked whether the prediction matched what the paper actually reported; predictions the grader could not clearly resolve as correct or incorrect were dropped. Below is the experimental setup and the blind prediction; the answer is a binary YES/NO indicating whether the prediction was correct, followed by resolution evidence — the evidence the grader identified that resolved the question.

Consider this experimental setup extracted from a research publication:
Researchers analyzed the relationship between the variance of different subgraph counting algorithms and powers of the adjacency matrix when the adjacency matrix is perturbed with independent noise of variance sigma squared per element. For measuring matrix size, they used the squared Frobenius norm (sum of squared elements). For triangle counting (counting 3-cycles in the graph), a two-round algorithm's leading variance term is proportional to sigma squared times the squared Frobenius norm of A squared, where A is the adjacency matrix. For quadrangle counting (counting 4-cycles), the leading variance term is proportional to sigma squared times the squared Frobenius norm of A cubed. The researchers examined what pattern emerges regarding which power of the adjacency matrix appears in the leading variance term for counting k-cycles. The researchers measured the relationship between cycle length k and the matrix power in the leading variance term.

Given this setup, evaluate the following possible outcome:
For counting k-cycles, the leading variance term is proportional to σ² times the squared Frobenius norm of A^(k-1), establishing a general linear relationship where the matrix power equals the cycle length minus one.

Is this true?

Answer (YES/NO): YES